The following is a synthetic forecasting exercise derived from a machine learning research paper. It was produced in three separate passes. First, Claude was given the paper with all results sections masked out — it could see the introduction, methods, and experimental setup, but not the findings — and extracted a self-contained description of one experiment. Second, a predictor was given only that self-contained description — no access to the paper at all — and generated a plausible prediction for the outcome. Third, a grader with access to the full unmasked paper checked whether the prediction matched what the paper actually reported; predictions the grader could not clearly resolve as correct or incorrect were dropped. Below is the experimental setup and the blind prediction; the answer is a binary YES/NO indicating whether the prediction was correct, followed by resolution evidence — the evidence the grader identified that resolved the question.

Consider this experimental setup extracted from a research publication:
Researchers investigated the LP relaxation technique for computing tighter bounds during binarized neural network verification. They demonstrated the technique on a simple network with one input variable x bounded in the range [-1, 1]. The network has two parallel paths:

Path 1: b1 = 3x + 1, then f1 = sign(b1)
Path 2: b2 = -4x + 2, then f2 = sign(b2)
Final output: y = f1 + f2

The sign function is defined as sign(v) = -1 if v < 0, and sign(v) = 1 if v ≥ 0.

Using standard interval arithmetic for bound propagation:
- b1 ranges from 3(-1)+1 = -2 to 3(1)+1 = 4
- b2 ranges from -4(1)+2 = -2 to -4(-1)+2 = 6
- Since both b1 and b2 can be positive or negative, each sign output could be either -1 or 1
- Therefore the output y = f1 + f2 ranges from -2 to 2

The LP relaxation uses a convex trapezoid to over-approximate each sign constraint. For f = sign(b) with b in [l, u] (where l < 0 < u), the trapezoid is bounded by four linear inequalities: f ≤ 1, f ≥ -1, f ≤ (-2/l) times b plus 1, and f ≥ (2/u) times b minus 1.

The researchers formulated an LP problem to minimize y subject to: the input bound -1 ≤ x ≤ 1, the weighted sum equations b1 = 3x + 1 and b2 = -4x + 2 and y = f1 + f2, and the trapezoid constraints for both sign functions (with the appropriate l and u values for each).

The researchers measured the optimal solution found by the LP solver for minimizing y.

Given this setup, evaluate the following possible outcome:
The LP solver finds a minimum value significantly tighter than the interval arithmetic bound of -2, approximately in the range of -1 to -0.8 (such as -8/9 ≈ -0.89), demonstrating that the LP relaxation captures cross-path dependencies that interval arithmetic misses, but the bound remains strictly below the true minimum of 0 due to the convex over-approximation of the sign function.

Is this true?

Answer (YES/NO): YES